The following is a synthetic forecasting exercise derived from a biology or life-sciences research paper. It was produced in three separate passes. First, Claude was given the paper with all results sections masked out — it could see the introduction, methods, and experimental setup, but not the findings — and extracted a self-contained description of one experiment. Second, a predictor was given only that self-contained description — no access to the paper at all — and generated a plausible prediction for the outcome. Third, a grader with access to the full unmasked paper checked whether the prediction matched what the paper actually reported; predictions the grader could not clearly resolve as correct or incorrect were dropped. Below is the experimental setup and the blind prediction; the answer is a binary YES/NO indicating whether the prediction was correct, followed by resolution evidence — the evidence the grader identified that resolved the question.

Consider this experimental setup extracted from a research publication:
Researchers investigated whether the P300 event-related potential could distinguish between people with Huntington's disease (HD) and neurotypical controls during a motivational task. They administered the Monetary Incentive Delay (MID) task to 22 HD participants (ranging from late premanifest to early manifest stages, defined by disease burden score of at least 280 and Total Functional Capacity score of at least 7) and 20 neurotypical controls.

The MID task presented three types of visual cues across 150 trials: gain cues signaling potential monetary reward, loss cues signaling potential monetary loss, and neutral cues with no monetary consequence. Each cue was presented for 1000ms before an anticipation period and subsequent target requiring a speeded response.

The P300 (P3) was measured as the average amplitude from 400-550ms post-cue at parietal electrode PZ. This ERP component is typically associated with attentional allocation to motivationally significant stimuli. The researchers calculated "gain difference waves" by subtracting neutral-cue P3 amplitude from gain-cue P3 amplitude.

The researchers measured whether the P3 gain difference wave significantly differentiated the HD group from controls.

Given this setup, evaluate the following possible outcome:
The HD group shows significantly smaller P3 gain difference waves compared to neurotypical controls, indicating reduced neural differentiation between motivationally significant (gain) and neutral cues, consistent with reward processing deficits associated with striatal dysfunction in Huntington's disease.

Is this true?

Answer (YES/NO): YES